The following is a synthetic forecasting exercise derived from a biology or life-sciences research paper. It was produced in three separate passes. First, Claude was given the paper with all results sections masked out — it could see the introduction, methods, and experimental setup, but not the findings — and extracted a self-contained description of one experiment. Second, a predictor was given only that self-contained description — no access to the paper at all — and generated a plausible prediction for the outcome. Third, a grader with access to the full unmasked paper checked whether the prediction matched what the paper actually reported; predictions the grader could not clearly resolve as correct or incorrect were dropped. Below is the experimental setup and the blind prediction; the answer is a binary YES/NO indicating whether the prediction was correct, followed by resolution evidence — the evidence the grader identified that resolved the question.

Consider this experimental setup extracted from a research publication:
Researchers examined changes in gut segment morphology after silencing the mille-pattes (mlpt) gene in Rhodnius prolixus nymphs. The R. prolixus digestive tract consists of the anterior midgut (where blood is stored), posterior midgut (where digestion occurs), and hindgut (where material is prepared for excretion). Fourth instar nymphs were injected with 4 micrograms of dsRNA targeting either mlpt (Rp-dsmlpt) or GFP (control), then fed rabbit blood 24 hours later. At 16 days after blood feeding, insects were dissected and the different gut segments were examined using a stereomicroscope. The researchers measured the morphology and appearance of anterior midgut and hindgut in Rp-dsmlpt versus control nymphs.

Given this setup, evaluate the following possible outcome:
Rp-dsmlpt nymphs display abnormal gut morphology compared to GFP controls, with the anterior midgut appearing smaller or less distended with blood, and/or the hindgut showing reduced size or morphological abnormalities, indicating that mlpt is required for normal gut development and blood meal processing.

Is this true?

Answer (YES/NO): NO